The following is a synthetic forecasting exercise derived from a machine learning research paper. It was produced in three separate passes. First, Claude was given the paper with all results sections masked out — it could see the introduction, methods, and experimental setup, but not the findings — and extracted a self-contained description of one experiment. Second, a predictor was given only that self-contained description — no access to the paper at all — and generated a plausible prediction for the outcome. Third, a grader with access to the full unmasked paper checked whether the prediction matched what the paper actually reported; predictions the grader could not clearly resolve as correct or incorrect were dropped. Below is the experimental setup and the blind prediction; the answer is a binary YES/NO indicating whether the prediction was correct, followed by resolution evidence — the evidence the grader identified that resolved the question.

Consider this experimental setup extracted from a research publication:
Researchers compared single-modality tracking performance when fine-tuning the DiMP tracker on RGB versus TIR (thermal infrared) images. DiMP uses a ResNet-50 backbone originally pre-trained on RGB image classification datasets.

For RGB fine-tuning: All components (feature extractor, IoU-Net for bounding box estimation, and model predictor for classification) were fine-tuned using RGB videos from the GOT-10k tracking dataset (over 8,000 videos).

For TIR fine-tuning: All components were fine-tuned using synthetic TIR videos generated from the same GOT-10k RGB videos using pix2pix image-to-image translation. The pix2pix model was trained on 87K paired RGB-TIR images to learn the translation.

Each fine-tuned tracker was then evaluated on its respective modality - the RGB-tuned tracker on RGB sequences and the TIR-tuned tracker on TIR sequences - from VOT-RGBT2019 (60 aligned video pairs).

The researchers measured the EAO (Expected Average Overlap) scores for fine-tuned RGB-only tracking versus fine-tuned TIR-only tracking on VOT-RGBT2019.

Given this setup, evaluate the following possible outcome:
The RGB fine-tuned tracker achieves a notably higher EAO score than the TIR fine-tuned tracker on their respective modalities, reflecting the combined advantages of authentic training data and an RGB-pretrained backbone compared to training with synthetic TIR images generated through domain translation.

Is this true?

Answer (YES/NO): NO